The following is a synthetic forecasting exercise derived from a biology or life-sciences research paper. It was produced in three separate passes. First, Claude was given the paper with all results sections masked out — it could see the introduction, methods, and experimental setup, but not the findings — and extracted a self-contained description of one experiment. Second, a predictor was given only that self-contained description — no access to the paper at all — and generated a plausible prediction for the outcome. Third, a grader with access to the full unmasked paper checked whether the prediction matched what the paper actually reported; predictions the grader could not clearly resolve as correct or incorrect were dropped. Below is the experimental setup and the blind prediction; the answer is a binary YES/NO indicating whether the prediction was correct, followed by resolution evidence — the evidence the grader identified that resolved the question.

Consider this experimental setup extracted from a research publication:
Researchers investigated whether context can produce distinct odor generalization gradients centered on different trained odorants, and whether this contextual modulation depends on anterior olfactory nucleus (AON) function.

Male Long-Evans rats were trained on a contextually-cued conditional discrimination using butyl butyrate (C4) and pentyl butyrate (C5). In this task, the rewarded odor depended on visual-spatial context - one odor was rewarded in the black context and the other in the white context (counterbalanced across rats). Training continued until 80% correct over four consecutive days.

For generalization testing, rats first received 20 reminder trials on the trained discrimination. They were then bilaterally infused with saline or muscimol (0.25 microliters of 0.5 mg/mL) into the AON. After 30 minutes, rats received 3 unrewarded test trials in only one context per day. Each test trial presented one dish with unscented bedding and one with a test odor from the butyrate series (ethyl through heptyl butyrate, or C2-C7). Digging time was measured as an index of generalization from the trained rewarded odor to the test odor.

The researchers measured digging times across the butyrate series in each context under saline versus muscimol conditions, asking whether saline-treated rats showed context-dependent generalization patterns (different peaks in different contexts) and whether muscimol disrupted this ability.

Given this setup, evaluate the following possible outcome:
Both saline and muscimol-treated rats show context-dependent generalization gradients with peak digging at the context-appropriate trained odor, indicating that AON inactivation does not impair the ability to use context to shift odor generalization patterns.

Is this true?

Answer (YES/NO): NO